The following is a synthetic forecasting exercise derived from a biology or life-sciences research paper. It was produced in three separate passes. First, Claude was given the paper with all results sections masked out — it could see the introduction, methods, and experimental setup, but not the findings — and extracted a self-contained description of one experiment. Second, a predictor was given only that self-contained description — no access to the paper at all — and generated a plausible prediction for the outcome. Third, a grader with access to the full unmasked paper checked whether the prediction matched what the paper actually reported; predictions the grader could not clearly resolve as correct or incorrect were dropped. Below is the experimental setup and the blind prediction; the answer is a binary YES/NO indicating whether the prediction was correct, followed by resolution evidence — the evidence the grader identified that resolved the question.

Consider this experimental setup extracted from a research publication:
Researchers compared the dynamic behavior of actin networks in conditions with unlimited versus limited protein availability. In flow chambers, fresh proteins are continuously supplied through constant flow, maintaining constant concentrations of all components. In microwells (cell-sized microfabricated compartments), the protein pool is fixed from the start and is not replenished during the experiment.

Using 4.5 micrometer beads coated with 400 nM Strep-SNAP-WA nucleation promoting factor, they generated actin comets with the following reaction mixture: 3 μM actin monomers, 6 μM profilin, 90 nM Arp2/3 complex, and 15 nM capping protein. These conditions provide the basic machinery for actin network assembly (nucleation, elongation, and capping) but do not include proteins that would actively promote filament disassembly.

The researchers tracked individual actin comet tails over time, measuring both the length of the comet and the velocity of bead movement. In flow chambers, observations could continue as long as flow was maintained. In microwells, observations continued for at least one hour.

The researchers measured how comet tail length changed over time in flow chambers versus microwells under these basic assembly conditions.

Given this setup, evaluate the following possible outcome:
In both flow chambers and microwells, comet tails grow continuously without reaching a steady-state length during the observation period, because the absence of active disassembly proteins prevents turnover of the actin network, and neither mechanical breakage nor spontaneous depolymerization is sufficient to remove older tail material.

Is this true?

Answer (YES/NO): NO